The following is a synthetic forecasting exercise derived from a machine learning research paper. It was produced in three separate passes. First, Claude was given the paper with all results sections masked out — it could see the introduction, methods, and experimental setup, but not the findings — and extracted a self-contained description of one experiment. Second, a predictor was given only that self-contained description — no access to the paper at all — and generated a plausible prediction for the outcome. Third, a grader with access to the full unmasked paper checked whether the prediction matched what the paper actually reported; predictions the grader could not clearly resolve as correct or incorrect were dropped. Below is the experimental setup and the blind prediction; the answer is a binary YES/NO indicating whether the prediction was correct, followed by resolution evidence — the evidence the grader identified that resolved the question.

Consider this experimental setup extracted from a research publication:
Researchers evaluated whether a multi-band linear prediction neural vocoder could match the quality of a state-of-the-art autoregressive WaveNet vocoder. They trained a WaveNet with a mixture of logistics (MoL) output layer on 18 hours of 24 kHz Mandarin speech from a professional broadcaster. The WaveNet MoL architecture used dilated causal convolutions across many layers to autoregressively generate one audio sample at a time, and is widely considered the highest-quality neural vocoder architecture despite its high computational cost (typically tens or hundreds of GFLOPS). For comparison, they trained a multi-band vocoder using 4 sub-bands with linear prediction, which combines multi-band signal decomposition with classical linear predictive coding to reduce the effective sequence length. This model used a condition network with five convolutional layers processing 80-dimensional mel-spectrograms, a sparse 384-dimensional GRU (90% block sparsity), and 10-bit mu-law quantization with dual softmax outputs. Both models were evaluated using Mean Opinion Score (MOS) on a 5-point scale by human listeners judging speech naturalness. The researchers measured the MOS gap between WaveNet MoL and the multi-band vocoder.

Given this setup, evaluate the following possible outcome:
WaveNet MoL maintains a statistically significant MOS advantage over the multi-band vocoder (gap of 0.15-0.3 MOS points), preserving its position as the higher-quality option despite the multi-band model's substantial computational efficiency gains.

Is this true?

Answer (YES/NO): NO